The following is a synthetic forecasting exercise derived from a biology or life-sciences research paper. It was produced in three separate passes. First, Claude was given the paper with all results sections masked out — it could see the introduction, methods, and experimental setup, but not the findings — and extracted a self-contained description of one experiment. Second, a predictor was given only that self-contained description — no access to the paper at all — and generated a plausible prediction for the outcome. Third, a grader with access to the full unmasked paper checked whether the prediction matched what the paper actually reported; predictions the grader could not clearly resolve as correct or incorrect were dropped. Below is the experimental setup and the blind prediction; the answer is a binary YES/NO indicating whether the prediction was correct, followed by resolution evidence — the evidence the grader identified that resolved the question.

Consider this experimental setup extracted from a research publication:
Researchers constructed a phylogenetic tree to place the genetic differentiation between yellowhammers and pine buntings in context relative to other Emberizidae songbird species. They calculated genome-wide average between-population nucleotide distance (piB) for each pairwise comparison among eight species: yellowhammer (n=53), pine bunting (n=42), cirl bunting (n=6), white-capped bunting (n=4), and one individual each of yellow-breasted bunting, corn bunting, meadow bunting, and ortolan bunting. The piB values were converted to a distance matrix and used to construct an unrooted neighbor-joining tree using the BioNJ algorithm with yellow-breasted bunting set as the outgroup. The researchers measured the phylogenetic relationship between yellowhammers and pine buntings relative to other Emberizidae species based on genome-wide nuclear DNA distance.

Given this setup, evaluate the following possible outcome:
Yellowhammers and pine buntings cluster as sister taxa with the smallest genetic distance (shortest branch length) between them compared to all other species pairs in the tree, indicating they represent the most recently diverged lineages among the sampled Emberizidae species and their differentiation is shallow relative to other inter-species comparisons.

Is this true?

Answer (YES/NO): NO